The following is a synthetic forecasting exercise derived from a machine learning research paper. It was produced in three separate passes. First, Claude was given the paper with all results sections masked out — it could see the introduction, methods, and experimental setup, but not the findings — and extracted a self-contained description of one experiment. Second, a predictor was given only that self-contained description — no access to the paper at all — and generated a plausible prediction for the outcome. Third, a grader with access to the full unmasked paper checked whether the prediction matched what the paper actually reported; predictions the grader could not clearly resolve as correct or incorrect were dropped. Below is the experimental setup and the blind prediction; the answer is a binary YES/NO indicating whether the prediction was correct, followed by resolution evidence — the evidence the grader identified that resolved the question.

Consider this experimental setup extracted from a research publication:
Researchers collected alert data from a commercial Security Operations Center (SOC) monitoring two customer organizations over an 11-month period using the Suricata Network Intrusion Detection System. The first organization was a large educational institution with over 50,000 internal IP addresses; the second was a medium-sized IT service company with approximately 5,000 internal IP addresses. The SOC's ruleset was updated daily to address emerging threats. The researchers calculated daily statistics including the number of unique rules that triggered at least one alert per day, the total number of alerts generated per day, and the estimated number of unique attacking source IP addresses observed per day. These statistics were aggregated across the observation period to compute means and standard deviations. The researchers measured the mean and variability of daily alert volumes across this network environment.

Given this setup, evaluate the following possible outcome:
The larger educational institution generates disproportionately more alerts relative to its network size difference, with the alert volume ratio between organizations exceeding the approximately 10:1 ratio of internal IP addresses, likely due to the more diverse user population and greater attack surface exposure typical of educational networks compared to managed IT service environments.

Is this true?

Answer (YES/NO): YES